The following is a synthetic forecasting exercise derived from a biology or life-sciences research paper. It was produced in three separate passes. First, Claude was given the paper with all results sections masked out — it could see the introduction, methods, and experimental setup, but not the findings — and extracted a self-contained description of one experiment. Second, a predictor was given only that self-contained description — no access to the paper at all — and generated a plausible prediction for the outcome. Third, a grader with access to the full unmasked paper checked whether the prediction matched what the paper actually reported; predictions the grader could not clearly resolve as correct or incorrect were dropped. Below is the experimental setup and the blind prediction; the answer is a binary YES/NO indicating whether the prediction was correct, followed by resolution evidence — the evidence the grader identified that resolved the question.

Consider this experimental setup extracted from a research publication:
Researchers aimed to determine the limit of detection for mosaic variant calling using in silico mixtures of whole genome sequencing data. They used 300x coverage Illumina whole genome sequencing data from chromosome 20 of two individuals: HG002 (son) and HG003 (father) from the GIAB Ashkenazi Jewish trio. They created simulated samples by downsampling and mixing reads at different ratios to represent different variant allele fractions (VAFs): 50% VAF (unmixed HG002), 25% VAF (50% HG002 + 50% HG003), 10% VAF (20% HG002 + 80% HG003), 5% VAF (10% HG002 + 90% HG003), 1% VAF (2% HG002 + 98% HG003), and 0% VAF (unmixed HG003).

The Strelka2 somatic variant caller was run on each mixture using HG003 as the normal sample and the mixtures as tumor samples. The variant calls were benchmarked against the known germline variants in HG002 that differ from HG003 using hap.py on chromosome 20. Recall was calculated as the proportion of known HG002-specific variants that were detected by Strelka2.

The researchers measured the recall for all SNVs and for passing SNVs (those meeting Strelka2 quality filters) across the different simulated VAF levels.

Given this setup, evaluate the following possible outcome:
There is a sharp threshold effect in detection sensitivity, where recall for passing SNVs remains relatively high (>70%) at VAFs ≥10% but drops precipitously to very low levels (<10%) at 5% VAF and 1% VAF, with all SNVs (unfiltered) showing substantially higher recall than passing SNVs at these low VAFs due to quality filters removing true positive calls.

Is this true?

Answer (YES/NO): NO